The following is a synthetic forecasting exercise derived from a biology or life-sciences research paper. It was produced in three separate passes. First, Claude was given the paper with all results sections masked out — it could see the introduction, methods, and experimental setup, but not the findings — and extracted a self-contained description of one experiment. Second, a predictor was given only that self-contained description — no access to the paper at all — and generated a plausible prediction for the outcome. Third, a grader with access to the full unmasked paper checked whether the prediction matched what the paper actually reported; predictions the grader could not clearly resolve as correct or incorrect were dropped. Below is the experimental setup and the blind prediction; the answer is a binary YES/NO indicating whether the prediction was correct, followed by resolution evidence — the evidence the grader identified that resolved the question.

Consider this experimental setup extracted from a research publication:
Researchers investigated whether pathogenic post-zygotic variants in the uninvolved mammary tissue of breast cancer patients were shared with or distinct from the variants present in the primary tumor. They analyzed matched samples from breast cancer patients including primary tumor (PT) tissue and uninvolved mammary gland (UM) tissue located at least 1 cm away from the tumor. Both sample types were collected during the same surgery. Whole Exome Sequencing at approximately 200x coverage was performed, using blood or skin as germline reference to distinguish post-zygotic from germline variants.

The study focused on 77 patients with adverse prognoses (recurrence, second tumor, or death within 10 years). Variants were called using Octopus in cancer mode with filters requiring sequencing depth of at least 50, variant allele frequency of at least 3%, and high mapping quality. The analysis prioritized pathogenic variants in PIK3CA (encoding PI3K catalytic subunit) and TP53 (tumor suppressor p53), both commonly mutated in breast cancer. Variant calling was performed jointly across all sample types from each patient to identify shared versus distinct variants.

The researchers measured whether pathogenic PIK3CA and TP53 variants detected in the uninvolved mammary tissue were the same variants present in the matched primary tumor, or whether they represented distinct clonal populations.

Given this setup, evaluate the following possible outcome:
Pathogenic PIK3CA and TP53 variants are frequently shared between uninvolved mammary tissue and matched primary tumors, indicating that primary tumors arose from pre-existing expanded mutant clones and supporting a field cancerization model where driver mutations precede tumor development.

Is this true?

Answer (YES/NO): NO